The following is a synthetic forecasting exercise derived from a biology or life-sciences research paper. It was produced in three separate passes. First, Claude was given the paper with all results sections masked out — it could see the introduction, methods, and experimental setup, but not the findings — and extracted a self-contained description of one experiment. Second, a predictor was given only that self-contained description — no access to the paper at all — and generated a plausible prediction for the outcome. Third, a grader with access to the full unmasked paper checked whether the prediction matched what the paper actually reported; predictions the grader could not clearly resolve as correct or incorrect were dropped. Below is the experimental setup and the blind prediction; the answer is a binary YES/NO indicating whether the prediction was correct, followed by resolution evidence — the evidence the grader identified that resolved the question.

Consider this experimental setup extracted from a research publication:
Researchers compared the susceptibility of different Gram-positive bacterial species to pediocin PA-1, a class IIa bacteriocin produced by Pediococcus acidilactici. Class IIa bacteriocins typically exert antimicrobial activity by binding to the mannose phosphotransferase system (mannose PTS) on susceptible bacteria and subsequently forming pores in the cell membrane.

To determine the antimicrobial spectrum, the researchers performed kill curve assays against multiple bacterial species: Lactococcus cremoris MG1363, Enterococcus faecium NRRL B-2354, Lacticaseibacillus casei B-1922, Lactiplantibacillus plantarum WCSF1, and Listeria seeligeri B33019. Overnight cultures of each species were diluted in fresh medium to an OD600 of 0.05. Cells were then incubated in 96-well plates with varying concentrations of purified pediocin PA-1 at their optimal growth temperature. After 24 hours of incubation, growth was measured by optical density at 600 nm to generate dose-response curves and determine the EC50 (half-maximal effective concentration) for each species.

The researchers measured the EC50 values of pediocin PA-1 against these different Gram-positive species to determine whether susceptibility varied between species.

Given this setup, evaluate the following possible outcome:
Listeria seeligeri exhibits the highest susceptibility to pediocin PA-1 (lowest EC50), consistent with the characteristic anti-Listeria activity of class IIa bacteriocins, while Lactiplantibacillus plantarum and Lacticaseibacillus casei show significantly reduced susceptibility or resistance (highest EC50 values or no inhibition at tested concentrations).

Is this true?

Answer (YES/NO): NO